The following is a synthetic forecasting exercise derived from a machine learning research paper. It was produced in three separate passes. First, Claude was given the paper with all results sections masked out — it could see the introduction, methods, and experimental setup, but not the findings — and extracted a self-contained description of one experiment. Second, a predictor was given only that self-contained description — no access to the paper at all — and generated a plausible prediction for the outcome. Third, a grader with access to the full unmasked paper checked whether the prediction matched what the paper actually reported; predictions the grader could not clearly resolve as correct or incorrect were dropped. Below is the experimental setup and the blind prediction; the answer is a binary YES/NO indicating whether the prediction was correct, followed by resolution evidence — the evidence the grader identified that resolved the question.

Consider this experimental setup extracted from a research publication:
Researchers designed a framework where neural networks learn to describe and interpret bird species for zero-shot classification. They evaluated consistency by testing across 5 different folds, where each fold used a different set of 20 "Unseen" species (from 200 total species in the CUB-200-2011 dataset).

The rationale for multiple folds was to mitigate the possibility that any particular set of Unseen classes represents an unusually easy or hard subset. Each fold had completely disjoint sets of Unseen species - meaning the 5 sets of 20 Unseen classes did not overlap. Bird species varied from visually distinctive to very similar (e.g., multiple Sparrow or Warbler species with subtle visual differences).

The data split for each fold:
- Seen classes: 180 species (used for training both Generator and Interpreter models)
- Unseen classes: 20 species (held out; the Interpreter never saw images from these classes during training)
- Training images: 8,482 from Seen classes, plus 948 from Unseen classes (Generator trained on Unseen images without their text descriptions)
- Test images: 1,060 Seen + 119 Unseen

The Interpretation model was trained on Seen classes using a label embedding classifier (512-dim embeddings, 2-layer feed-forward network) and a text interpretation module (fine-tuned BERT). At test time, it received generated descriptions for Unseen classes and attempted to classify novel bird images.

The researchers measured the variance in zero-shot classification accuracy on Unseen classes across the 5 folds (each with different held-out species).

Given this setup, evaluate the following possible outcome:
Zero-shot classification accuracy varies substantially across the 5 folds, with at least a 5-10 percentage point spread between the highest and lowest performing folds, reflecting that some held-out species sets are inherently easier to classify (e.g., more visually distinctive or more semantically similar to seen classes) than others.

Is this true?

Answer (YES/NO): YES